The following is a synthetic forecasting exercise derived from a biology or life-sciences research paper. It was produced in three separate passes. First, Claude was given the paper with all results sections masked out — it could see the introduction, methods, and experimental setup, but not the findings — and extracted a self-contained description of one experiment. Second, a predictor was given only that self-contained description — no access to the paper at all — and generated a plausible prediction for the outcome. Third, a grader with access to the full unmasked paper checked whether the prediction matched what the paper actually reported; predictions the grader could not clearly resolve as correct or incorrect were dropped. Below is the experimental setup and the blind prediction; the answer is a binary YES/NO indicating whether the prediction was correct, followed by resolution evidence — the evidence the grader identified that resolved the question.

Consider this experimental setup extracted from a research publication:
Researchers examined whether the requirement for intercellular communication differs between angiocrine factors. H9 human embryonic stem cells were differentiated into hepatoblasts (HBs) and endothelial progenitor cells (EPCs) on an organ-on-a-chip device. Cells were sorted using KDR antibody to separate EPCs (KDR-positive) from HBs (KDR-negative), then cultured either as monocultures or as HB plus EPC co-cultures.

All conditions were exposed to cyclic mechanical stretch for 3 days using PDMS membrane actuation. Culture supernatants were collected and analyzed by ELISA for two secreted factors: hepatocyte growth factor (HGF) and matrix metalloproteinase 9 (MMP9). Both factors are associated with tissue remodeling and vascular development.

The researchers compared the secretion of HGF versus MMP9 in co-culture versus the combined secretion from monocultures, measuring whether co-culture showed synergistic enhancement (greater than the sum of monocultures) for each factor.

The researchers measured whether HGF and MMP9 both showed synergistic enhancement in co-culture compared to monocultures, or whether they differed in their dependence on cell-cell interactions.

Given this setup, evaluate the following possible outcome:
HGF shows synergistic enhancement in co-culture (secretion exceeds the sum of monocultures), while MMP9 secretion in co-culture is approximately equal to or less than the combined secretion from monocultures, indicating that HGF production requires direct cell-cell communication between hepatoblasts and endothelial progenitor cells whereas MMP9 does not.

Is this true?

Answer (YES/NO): YES